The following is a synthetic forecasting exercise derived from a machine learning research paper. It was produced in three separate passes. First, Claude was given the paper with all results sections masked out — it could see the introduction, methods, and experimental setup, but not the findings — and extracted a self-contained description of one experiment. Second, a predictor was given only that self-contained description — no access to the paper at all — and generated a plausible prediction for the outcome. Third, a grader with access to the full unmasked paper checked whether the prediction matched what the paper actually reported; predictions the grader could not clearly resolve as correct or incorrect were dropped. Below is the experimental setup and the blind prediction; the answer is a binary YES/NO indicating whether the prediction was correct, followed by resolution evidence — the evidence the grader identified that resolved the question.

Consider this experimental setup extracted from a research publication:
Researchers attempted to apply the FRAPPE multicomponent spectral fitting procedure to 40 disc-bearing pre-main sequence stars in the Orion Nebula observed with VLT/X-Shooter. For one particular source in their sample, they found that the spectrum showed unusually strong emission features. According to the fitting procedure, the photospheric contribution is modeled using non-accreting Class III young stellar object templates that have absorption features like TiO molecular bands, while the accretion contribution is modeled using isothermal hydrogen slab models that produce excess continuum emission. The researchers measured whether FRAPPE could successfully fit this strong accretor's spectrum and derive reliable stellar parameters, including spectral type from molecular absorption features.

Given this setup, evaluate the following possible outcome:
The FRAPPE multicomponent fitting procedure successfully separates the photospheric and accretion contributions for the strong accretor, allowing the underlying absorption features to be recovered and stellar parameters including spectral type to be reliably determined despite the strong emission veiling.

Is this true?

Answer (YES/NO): NO